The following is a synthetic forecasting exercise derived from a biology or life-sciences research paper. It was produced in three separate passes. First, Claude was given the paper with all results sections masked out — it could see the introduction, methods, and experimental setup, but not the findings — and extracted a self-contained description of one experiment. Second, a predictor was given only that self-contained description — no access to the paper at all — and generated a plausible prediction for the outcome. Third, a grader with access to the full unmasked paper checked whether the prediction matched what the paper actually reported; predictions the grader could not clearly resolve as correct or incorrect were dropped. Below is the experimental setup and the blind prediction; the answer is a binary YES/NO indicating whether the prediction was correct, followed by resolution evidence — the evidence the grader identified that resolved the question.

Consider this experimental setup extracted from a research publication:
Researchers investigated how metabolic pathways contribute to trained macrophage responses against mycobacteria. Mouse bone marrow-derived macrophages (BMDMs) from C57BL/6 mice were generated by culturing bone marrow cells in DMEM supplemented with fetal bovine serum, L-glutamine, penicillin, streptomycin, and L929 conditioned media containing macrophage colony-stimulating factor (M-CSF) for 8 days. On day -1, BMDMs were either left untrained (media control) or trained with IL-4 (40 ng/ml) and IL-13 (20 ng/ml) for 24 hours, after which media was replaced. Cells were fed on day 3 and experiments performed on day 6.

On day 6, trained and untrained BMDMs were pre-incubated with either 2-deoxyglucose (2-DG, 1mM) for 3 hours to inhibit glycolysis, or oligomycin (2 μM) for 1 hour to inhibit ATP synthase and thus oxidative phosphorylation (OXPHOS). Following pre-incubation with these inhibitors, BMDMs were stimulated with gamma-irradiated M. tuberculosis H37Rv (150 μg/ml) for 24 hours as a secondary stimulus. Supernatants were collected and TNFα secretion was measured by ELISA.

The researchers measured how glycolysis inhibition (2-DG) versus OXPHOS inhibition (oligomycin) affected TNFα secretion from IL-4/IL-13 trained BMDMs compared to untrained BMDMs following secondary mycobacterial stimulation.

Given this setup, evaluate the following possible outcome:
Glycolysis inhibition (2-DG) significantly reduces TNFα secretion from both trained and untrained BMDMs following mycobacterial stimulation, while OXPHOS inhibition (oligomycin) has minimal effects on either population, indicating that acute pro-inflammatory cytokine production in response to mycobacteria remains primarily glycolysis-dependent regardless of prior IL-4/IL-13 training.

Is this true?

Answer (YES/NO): NO